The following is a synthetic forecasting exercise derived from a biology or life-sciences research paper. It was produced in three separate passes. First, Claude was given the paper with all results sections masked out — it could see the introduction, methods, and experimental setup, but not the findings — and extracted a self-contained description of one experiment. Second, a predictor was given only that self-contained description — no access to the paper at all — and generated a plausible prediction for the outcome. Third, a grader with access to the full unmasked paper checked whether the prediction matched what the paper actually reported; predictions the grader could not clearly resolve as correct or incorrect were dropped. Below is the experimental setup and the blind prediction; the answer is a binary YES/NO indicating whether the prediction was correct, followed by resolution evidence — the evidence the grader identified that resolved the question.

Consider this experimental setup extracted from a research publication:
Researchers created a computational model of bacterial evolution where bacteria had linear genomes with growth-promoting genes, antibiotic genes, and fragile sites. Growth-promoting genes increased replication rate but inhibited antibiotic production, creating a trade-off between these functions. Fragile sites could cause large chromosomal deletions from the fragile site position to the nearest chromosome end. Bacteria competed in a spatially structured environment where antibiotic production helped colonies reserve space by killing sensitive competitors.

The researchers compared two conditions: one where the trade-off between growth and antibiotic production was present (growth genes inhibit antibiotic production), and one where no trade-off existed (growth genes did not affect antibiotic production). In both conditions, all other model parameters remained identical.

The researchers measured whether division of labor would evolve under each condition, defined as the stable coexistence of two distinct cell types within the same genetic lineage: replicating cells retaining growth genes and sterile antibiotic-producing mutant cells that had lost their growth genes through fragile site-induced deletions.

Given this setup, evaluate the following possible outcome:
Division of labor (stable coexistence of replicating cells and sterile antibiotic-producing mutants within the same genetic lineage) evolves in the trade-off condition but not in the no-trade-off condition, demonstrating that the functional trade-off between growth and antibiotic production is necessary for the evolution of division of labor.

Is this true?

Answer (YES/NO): YES